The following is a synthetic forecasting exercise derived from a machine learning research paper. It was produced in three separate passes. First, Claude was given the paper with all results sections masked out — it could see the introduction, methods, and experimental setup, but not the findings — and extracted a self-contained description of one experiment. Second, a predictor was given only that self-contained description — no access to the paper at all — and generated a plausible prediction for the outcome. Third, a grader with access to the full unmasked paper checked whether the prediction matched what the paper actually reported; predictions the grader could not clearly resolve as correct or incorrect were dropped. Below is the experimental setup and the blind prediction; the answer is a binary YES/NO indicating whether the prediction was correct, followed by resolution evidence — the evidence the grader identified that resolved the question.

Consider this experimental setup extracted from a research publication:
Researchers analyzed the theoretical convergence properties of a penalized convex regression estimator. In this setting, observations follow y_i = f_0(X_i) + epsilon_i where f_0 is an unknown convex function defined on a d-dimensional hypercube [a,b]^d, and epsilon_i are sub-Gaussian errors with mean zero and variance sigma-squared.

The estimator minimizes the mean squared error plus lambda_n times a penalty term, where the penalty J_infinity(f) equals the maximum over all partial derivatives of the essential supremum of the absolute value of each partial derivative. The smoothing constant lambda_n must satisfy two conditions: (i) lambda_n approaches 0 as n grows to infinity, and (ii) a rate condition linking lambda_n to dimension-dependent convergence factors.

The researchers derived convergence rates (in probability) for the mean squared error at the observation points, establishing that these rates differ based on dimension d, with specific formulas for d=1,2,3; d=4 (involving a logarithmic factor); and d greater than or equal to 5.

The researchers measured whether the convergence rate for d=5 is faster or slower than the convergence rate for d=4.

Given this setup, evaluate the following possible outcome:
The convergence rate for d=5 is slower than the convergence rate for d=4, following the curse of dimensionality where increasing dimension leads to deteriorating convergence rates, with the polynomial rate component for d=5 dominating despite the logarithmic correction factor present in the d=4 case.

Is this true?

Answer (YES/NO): YES